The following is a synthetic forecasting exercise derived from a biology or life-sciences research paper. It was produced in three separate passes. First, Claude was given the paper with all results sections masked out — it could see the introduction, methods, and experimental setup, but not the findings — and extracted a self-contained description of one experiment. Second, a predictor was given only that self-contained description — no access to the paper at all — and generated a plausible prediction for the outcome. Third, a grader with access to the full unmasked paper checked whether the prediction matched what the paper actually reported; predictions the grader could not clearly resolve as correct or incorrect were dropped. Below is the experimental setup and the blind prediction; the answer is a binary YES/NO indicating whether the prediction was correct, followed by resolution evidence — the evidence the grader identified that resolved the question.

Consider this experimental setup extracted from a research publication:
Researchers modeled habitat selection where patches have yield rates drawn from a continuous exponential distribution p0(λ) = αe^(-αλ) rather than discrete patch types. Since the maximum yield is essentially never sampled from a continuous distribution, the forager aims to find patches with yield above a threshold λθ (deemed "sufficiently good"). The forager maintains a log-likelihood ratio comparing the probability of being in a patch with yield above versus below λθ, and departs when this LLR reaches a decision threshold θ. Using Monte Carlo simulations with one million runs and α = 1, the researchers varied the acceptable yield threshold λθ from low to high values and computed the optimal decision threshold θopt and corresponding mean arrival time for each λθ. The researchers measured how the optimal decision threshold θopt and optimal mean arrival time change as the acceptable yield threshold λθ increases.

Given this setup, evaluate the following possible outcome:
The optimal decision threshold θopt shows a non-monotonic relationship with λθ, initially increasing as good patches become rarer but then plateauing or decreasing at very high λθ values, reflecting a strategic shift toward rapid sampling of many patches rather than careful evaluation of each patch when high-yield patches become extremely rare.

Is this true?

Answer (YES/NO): NO